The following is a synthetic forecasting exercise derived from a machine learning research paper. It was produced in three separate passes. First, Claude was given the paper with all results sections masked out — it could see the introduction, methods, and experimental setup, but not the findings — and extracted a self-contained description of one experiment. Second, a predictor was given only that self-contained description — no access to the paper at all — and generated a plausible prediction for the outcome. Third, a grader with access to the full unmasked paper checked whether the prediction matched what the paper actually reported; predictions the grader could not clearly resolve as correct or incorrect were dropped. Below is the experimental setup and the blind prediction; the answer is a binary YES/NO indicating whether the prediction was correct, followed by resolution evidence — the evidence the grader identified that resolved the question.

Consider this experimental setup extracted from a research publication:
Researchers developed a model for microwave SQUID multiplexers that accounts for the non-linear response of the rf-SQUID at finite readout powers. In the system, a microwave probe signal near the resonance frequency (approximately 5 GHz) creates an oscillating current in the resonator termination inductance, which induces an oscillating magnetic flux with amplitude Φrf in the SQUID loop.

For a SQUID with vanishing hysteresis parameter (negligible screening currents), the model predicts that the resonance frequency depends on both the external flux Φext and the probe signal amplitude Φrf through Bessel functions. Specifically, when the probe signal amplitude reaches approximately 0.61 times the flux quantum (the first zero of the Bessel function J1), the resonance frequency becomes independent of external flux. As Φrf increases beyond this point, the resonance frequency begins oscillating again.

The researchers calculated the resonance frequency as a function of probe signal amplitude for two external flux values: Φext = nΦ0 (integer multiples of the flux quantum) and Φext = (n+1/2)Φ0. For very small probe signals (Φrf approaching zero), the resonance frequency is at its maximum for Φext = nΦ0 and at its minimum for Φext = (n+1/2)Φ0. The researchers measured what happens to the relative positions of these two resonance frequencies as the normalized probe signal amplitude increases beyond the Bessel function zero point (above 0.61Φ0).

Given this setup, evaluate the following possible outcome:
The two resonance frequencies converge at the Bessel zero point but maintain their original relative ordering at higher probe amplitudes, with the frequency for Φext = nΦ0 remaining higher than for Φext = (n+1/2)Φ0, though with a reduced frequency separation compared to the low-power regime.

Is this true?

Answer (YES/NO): NO